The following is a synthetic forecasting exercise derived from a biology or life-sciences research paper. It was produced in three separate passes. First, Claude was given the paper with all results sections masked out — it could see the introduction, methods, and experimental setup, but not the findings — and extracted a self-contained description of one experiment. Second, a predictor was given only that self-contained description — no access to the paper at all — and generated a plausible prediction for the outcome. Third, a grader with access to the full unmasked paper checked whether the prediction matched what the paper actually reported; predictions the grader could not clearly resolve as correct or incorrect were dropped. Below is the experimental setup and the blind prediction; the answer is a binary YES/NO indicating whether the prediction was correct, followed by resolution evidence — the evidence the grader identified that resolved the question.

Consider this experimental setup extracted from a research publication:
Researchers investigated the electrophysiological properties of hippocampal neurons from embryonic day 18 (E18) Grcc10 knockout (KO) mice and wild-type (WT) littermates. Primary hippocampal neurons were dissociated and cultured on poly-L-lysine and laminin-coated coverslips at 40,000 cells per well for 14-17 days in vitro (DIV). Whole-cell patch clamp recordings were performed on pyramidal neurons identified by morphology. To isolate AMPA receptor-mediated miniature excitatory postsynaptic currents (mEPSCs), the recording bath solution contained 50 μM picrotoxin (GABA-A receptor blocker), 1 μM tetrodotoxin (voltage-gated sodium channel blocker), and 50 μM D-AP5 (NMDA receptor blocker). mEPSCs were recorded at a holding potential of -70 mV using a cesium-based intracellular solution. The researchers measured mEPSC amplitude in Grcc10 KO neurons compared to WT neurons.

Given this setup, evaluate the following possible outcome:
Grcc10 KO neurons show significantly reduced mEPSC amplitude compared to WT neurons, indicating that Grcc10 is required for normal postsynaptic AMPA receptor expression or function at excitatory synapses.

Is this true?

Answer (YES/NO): NO